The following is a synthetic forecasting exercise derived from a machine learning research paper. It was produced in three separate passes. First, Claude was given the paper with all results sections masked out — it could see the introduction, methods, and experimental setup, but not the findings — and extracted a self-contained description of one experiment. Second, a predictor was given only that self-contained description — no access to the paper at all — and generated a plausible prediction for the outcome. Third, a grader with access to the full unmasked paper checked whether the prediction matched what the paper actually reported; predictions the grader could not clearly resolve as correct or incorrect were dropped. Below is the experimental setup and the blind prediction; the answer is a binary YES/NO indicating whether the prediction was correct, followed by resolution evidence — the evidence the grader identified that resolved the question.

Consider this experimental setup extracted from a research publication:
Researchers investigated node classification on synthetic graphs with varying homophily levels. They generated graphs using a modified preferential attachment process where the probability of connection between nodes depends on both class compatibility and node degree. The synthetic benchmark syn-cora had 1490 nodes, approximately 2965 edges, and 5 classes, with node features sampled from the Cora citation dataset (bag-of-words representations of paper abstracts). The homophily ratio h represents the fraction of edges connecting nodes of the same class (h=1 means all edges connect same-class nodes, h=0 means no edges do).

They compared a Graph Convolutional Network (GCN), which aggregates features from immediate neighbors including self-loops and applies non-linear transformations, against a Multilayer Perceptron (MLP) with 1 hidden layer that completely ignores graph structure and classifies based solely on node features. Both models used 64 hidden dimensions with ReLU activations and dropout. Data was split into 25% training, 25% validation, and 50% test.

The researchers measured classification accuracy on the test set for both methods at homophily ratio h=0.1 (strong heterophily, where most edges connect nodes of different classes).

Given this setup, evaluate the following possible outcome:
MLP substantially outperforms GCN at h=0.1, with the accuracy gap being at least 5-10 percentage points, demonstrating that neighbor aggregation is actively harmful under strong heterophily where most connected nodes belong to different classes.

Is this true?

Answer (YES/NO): YES